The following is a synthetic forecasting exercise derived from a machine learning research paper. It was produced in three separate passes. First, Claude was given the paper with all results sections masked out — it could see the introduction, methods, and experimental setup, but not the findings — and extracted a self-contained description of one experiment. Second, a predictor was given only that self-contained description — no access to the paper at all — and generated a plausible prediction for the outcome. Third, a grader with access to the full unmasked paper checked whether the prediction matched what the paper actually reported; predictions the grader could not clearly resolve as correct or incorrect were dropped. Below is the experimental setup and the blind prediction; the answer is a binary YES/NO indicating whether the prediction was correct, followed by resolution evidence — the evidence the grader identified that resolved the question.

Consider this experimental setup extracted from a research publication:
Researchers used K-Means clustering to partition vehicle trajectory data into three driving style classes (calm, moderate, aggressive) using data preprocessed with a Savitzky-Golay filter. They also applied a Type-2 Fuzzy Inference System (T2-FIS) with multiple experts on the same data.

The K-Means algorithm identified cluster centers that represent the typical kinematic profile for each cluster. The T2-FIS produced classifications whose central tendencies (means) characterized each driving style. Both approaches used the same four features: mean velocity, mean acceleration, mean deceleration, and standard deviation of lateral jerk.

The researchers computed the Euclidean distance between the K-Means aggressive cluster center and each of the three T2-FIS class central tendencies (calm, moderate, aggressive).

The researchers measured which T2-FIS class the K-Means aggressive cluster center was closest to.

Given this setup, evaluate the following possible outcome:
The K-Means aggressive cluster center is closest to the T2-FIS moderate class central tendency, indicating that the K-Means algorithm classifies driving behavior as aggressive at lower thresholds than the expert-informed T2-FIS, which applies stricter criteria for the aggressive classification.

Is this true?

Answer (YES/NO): YES